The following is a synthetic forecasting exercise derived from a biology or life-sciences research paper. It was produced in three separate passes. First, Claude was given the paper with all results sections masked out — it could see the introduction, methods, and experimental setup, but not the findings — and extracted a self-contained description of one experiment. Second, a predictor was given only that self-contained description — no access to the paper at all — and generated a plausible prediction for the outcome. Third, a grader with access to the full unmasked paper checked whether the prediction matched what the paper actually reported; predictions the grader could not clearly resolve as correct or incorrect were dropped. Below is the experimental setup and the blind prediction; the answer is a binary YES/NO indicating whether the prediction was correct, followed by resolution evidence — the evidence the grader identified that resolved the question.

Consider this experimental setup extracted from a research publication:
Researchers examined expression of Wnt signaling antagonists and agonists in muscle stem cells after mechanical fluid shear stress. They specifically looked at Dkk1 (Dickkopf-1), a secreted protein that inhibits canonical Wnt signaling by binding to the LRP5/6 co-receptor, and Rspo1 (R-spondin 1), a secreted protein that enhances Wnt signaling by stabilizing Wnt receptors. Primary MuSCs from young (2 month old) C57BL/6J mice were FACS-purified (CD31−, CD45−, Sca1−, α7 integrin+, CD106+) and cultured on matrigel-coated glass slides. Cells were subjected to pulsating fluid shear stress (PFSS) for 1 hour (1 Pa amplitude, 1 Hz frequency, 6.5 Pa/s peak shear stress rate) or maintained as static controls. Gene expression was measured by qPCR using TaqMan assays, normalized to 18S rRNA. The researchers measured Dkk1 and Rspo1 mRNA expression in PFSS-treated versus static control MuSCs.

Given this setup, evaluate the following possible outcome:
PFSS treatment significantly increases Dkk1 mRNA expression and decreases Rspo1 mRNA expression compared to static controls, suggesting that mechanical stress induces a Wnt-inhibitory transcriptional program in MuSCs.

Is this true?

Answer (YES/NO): NO